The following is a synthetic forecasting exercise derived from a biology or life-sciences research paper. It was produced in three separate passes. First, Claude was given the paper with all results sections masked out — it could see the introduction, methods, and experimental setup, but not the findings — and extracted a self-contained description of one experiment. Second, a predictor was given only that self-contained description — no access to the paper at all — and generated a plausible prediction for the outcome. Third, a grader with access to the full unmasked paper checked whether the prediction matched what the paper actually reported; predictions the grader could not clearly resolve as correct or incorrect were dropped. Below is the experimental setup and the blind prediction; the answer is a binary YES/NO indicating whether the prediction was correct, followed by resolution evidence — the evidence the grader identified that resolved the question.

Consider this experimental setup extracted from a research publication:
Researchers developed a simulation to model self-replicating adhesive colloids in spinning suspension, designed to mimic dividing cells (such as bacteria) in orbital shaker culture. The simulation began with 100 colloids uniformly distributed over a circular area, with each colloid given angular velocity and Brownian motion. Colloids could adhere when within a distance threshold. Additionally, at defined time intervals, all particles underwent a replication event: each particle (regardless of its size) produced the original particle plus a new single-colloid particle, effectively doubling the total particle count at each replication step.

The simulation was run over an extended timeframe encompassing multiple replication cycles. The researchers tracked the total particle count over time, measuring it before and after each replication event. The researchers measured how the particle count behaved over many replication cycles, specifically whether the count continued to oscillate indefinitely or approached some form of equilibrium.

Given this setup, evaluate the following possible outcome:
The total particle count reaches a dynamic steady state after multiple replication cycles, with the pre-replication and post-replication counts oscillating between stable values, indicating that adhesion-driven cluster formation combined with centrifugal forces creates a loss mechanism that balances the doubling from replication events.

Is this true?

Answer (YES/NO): NO